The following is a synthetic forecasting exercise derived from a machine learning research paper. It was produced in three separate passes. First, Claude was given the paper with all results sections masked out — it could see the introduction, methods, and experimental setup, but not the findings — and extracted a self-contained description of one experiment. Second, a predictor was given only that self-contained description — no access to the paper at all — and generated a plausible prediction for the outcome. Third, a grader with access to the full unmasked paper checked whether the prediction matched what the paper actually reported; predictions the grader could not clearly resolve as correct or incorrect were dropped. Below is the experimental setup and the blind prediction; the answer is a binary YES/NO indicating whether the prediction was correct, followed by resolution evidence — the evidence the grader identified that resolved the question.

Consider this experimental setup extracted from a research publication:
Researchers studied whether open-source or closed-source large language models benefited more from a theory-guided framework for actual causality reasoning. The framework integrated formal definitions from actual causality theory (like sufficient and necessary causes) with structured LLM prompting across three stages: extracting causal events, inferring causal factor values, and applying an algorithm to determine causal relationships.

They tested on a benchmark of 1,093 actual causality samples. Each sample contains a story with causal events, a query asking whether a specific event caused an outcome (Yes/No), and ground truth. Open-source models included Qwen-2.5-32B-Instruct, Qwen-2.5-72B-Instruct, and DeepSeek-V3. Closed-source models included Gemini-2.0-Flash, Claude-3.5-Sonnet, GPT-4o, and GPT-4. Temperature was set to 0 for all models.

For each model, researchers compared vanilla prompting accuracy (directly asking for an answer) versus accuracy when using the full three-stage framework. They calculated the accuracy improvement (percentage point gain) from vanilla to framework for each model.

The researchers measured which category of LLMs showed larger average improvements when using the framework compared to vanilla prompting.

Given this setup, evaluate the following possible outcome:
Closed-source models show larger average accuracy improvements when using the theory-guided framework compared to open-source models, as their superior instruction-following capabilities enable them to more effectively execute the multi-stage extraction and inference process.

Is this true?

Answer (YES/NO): YES